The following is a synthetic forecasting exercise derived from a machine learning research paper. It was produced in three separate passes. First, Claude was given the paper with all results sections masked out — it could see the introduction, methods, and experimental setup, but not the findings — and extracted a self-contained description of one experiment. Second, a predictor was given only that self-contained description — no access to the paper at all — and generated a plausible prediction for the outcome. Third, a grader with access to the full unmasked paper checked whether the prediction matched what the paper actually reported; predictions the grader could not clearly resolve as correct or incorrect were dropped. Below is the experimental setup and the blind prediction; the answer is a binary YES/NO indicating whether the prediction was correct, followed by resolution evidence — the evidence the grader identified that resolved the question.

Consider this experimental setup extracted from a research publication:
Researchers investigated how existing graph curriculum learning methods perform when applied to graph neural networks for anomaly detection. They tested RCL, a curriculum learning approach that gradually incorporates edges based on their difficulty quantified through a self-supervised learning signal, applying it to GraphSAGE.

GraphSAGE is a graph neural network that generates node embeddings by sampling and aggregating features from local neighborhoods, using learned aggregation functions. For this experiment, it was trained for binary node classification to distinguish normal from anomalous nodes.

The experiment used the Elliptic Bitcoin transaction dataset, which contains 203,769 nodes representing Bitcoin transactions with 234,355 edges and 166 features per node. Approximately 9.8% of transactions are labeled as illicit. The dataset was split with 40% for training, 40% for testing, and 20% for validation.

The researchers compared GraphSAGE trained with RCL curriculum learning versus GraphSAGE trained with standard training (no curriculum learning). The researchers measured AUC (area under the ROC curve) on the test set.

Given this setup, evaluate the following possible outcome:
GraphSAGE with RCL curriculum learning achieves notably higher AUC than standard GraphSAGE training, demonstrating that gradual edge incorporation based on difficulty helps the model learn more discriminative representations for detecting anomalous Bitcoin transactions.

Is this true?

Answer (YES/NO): NO